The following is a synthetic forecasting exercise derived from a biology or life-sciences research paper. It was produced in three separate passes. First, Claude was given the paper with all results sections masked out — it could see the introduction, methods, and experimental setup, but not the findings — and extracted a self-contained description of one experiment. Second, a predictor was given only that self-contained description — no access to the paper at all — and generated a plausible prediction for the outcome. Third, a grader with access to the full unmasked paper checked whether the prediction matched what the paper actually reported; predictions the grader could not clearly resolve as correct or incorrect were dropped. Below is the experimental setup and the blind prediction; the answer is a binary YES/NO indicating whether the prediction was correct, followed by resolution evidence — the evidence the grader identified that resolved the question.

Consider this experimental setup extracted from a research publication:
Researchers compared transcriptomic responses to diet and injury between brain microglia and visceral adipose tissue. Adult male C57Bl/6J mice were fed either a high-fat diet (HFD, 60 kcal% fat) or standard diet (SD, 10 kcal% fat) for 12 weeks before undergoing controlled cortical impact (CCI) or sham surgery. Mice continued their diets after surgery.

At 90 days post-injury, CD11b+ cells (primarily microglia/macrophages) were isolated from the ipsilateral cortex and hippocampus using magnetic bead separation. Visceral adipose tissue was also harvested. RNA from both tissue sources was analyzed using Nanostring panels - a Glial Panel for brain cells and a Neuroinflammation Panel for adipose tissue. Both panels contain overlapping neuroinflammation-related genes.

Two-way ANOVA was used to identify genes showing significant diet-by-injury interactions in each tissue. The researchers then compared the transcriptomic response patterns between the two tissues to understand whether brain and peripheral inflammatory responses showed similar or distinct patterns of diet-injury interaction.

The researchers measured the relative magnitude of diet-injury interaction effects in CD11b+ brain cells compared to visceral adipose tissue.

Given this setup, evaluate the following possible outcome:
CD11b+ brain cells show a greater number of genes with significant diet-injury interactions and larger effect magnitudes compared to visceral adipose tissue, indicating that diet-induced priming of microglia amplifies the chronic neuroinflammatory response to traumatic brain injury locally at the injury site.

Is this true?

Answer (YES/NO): NO